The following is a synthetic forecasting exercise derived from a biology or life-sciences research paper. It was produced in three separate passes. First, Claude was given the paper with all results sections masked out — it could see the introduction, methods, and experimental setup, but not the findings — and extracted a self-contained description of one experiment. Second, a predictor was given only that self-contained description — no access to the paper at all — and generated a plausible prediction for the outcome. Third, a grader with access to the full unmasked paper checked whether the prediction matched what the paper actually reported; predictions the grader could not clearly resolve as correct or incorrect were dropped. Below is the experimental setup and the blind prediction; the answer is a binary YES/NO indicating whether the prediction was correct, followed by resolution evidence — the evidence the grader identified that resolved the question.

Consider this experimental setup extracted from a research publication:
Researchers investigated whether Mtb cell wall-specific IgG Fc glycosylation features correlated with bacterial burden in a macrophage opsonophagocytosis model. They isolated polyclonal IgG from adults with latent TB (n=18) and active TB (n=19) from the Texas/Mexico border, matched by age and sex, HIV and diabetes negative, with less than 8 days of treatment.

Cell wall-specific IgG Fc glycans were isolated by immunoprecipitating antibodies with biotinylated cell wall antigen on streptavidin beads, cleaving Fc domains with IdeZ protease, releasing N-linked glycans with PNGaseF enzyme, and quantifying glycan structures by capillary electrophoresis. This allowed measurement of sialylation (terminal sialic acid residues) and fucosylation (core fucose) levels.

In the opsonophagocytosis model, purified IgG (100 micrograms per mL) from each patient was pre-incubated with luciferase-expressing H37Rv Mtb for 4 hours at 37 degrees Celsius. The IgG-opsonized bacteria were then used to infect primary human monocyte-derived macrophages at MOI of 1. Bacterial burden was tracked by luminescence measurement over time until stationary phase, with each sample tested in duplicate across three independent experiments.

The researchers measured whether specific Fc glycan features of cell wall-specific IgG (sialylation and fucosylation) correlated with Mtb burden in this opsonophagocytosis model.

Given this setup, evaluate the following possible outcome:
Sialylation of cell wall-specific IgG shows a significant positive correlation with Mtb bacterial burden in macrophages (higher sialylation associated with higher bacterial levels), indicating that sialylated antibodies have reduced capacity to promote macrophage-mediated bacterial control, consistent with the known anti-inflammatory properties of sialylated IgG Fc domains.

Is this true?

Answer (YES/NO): YES